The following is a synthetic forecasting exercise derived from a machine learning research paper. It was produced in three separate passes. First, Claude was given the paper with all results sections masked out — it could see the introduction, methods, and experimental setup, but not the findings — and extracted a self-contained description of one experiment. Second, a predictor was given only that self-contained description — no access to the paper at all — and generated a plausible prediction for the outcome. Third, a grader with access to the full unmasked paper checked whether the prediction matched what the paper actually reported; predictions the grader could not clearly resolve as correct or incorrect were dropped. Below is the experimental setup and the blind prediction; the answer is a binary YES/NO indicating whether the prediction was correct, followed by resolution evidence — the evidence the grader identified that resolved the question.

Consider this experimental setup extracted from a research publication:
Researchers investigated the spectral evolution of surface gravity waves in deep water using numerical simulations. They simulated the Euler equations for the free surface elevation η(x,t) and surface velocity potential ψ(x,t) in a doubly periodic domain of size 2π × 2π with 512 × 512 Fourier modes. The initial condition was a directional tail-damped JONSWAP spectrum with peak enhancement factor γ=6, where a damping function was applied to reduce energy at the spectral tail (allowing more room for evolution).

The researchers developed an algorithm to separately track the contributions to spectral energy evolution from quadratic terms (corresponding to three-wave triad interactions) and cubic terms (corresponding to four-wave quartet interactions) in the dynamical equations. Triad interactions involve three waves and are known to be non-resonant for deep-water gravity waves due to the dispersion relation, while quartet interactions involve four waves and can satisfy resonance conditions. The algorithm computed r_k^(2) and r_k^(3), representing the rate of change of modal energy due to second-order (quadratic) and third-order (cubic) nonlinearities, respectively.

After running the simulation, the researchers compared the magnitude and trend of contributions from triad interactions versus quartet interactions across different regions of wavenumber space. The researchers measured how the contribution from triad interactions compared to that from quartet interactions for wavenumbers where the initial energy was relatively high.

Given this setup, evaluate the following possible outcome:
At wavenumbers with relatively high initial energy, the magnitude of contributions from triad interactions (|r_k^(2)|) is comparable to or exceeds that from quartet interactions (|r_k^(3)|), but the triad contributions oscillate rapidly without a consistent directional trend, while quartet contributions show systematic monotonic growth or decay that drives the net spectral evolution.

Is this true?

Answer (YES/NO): NO